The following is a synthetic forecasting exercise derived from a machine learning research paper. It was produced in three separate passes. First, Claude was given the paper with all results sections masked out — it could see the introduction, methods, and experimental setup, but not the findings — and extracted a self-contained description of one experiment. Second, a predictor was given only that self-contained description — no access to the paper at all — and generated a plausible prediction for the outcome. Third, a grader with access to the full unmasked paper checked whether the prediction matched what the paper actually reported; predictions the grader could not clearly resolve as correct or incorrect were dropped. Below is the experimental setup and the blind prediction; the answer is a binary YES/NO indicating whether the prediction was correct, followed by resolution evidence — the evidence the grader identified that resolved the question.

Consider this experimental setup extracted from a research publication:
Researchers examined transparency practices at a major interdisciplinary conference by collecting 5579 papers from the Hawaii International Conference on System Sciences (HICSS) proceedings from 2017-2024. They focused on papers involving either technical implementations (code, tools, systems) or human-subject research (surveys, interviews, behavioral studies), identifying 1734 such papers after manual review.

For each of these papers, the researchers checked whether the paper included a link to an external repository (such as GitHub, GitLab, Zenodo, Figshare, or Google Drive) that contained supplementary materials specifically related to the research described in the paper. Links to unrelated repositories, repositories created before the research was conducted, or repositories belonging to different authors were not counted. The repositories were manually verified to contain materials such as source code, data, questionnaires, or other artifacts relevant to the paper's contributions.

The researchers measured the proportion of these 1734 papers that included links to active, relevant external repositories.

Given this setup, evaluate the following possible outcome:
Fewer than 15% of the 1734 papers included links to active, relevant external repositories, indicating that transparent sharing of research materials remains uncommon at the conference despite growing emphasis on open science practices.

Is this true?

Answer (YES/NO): YES